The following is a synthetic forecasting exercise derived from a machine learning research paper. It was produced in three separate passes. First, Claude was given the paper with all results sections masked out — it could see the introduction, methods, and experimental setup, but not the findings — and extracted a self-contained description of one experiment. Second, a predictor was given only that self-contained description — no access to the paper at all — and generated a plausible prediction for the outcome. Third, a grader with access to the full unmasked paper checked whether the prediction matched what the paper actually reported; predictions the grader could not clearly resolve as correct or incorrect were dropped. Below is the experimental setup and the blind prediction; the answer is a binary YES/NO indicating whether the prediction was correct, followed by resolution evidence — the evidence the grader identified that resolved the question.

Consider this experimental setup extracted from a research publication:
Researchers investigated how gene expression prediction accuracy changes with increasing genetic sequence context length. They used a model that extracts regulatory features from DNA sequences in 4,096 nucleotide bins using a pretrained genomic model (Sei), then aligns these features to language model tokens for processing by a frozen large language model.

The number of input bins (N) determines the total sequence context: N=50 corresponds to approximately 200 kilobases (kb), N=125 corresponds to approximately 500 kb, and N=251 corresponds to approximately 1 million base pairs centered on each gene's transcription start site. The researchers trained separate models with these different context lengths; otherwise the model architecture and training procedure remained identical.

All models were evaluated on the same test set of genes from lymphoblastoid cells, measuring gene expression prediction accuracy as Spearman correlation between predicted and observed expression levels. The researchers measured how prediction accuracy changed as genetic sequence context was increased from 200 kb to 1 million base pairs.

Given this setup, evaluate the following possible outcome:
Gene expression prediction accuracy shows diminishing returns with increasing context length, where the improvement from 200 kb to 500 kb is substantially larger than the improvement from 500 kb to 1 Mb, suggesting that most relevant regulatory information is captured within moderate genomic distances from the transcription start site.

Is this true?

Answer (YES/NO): NO